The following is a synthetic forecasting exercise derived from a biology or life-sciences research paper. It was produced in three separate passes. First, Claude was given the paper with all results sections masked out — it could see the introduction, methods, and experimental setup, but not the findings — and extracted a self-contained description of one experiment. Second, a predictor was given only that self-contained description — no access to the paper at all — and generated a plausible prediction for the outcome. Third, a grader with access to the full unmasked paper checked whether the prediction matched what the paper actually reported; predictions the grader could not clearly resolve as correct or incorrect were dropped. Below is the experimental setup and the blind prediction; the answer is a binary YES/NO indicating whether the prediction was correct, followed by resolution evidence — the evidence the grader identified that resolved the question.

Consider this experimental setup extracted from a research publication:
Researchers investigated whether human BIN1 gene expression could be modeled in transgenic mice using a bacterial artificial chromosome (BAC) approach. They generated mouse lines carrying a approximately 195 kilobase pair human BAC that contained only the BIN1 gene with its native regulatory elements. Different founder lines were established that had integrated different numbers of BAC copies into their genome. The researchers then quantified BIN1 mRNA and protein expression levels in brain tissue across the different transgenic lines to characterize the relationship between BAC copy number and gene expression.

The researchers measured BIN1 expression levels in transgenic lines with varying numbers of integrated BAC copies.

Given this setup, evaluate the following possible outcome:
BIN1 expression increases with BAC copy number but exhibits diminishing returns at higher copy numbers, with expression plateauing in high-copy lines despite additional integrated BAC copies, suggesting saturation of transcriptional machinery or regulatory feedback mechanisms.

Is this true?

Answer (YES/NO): NO